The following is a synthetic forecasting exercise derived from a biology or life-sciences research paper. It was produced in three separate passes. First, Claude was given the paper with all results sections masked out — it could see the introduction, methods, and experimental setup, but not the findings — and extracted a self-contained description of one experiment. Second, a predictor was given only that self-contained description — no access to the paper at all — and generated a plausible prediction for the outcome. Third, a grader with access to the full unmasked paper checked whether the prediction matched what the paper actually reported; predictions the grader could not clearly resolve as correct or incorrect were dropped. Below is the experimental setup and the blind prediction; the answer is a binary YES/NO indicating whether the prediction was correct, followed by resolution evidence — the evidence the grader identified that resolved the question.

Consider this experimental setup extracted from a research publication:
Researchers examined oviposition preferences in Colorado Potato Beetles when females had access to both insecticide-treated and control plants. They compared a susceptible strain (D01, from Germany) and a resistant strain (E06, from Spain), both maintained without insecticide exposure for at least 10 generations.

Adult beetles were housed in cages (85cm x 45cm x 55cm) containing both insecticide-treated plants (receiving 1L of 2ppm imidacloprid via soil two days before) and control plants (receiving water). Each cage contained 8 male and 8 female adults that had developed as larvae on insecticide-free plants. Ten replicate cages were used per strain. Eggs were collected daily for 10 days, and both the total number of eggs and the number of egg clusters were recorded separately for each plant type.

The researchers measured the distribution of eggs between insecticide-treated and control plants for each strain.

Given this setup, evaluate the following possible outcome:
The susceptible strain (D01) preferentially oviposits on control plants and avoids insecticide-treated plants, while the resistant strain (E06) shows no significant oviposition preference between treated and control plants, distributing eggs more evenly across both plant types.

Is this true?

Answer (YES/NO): YES